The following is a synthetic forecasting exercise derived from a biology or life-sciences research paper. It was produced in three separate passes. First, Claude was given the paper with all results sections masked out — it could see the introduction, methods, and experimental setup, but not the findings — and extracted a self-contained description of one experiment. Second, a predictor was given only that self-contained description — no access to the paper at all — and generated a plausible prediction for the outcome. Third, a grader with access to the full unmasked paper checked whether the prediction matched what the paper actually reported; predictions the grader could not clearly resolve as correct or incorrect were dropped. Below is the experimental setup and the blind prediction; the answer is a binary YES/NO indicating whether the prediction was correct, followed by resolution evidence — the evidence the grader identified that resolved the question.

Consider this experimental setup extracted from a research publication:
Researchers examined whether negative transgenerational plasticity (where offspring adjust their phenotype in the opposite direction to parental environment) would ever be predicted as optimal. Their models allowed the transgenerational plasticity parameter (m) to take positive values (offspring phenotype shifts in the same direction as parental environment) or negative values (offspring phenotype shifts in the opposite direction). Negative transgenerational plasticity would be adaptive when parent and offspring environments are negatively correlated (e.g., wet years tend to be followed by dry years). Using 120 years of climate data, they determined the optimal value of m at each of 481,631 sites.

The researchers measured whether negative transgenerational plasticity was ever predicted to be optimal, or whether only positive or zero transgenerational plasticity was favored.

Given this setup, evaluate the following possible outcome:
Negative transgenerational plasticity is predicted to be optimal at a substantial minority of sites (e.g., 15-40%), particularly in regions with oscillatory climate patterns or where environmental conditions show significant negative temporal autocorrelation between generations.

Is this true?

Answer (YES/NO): YES